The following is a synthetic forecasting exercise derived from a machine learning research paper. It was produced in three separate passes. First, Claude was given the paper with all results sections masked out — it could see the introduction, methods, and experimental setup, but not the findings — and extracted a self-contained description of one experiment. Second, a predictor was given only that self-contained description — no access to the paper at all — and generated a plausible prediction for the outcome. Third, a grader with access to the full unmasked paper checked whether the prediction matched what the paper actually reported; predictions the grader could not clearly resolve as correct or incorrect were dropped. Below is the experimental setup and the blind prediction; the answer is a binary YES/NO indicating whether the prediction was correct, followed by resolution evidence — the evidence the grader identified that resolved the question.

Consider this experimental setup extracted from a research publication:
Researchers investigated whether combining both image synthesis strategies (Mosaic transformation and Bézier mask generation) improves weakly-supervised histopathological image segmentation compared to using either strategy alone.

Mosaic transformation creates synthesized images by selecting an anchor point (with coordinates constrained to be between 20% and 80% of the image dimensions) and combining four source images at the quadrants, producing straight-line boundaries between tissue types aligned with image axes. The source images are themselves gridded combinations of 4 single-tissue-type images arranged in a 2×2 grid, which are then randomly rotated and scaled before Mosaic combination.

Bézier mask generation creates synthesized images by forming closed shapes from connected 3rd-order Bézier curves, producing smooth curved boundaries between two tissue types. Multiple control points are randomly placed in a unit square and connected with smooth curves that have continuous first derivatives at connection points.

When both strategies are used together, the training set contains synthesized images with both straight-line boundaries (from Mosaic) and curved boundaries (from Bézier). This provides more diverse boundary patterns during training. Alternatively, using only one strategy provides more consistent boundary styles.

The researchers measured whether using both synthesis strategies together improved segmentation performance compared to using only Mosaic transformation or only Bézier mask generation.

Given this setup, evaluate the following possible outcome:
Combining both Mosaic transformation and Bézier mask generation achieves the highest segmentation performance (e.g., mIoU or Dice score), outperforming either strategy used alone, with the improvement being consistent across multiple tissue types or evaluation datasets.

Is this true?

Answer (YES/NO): YES